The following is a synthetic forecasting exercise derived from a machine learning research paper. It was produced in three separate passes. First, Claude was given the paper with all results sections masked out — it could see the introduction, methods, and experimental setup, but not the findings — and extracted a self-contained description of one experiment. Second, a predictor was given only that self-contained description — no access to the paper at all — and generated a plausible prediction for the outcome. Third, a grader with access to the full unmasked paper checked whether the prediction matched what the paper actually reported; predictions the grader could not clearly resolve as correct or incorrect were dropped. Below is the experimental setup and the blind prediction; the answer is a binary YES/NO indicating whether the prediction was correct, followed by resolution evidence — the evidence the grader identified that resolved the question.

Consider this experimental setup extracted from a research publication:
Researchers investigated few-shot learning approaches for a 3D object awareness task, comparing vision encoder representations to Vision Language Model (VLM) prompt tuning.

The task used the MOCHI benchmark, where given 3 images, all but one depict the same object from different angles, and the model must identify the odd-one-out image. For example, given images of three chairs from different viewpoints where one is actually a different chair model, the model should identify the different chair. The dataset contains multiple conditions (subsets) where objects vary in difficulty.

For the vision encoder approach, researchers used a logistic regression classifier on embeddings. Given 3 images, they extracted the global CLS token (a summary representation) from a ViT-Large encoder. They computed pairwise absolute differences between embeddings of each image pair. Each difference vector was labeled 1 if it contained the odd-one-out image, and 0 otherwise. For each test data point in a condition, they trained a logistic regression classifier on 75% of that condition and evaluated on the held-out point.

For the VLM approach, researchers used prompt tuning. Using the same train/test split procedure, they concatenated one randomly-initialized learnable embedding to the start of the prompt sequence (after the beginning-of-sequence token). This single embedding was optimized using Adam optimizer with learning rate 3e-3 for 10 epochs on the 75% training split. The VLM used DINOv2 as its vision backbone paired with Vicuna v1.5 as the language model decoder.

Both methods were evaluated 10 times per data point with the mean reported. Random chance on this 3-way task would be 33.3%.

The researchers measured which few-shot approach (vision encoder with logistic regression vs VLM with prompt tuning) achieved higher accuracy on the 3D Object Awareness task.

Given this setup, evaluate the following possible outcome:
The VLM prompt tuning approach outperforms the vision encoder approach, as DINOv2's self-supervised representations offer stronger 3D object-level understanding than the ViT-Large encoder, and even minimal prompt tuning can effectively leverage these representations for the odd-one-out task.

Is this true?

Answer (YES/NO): NO